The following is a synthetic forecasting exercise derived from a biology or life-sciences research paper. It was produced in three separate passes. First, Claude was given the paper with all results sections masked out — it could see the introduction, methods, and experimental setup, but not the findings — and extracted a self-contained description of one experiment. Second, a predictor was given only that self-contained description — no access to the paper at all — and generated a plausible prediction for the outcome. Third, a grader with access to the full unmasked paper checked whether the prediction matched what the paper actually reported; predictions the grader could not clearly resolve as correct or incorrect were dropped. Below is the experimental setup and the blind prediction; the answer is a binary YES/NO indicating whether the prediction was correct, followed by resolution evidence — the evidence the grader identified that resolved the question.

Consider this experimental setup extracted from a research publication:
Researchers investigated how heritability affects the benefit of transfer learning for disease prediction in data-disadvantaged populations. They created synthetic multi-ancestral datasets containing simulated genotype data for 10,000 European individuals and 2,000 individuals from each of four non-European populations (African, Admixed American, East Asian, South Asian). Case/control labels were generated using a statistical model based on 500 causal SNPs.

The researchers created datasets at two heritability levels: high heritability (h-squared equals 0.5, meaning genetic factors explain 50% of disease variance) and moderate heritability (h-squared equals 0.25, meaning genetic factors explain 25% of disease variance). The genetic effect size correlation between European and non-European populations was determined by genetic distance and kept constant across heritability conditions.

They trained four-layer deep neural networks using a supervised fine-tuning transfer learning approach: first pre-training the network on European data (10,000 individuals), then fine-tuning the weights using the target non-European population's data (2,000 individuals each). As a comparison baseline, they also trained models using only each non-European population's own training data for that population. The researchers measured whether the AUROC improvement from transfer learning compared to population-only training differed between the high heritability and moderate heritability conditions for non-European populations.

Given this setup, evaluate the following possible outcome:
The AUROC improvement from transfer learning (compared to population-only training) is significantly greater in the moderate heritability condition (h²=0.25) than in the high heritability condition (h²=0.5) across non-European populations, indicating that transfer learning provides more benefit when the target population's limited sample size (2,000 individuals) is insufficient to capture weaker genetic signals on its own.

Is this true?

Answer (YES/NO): NO